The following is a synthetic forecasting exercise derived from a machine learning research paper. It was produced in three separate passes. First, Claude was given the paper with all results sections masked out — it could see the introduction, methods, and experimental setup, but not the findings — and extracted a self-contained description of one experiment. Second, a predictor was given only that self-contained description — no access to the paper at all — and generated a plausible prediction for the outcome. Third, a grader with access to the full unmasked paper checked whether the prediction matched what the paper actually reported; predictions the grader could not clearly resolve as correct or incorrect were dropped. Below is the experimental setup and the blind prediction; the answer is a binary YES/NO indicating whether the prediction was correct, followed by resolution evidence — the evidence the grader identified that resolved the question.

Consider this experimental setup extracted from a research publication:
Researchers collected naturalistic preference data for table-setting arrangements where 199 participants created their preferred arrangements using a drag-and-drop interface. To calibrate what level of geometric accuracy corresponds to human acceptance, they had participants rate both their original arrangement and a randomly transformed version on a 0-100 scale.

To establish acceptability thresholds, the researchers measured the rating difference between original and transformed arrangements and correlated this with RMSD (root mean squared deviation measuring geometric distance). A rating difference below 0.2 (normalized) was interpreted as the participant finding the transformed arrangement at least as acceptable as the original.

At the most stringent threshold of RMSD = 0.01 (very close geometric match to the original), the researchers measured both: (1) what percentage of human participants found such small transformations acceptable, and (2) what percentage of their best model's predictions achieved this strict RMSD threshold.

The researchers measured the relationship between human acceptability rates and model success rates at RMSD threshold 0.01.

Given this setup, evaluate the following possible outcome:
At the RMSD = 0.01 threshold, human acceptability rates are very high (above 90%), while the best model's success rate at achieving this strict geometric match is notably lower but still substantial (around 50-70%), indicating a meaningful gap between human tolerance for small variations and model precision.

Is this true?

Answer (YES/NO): NO